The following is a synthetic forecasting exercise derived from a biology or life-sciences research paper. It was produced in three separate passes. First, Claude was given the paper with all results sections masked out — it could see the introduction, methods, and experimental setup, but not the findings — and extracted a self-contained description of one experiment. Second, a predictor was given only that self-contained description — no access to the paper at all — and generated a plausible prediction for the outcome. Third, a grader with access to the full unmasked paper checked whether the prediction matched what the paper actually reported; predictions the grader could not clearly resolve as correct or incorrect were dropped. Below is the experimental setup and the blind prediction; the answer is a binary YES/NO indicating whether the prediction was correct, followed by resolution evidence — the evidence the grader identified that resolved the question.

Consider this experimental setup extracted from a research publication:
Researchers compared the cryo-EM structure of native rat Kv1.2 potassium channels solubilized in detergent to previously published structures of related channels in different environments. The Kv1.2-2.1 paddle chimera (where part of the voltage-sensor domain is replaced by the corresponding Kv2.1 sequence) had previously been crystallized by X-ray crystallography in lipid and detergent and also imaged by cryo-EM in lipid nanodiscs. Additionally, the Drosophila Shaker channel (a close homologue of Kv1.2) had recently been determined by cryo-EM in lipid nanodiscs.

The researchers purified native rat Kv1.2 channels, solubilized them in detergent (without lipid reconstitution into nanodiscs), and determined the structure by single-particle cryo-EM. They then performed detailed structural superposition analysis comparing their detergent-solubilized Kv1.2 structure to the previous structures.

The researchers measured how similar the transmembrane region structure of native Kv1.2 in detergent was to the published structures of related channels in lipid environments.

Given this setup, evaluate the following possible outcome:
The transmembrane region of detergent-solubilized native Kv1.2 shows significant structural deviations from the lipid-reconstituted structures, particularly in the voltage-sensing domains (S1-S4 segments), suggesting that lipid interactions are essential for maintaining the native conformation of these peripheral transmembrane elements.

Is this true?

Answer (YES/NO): NO